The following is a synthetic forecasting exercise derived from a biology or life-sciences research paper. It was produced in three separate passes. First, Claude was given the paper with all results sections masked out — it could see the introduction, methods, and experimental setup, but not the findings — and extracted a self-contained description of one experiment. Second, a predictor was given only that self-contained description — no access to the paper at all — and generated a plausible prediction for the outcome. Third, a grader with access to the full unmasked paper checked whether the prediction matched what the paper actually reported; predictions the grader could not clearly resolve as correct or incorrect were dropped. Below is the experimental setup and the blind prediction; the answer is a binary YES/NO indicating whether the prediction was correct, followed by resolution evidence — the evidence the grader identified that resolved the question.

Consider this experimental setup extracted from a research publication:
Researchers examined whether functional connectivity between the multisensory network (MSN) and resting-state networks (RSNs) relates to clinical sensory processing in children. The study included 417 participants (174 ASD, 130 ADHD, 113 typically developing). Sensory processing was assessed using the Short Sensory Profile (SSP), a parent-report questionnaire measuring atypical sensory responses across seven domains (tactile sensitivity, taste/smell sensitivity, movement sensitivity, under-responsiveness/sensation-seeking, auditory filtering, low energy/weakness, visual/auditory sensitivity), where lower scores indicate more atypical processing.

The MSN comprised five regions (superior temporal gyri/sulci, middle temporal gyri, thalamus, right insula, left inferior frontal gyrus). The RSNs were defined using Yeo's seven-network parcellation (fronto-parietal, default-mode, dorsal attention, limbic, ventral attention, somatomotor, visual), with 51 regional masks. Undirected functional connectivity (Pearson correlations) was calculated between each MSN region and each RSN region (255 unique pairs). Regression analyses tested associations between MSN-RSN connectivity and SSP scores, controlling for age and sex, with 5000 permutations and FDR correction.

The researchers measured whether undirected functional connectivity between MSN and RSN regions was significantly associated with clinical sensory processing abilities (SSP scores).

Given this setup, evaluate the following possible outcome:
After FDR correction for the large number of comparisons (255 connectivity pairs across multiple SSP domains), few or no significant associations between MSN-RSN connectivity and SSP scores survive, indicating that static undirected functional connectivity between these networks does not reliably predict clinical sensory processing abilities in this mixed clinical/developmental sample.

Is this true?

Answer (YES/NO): NO